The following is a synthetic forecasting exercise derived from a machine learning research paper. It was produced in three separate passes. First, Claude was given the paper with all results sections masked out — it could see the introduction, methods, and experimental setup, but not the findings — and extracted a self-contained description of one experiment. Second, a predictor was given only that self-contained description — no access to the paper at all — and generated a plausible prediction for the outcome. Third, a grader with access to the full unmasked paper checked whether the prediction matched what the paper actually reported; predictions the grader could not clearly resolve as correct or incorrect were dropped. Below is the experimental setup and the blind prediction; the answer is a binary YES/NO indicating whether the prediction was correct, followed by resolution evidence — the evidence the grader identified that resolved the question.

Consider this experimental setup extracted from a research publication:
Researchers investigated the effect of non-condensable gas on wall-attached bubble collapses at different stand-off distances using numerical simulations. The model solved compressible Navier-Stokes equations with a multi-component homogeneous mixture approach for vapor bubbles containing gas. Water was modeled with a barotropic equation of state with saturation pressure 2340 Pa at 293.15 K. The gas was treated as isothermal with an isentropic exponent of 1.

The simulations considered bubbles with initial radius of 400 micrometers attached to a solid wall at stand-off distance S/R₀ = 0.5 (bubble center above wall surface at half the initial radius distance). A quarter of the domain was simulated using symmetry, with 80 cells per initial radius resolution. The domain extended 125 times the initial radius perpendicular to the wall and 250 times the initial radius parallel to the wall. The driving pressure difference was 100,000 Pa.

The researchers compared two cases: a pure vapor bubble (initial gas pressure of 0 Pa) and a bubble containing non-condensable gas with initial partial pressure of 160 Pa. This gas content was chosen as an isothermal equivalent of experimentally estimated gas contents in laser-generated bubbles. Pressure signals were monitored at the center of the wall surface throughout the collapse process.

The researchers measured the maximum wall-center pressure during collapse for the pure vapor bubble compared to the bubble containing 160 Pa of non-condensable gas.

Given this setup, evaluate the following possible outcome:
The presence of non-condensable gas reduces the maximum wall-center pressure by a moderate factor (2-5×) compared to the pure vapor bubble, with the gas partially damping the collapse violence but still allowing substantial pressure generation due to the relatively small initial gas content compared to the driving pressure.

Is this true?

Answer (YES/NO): NO